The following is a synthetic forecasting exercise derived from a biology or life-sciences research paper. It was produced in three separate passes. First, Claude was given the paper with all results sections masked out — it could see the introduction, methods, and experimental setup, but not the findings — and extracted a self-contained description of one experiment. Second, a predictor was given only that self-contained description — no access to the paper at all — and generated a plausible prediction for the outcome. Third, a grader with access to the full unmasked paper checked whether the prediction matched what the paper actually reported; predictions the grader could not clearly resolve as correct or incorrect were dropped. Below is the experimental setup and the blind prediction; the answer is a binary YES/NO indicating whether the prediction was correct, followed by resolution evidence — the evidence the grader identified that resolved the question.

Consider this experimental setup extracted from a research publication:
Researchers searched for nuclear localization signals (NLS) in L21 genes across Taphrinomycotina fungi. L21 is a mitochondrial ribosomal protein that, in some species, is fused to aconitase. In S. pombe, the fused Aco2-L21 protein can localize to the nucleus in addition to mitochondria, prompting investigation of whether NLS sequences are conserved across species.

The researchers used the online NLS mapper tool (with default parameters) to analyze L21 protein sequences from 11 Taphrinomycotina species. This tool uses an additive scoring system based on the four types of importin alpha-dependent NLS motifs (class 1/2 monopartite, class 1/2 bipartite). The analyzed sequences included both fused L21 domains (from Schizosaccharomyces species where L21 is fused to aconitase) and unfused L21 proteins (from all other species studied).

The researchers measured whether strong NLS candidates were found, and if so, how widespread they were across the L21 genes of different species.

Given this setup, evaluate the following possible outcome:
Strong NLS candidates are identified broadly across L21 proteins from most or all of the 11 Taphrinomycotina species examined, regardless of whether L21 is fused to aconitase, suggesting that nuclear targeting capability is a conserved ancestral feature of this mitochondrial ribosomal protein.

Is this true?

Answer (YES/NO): YES